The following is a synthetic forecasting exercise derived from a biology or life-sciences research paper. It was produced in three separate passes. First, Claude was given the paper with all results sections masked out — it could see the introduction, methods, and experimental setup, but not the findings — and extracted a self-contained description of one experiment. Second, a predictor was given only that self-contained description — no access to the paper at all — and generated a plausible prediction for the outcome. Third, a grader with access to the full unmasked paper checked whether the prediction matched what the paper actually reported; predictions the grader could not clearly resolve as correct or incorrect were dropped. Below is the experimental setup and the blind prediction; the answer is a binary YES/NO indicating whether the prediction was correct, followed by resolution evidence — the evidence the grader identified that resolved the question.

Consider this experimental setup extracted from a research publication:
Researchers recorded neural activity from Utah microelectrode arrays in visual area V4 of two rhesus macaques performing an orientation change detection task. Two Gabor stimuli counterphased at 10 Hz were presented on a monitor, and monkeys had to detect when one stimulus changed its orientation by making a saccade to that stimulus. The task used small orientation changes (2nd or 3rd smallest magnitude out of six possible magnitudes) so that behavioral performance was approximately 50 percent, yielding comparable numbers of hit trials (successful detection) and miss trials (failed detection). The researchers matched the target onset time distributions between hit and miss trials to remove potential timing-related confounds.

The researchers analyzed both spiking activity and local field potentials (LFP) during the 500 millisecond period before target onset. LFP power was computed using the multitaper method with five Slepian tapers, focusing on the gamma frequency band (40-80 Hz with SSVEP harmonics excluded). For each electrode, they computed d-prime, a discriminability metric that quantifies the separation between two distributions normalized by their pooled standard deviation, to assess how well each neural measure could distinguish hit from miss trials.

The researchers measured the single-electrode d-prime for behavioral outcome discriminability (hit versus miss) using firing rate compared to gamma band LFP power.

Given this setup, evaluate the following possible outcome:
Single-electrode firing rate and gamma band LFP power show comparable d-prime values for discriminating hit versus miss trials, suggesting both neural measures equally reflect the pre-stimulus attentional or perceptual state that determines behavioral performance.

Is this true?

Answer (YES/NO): NO